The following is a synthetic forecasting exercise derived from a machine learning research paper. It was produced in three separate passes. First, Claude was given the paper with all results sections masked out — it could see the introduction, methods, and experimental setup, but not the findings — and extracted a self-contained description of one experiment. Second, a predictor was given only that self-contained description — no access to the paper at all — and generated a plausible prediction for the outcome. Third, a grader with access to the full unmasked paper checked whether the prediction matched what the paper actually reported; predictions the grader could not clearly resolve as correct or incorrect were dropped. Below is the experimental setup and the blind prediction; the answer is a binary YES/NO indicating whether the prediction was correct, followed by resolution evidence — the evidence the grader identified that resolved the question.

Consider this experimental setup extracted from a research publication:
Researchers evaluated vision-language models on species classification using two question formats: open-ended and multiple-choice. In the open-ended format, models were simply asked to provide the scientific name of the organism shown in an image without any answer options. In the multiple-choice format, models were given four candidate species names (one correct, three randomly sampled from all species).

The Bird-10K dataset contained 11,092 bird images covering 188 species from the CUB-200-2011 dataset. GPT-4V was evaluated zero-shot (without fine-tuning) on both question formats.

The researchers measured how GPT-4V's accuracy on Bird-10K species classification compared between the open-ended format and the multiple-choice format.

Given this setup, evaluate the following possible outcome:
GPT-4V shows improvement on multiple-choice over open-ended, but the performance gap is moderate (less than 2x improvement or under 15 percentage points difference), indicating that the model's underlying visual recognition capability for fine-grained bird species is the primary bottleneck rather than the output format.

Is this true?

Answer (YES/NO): NO